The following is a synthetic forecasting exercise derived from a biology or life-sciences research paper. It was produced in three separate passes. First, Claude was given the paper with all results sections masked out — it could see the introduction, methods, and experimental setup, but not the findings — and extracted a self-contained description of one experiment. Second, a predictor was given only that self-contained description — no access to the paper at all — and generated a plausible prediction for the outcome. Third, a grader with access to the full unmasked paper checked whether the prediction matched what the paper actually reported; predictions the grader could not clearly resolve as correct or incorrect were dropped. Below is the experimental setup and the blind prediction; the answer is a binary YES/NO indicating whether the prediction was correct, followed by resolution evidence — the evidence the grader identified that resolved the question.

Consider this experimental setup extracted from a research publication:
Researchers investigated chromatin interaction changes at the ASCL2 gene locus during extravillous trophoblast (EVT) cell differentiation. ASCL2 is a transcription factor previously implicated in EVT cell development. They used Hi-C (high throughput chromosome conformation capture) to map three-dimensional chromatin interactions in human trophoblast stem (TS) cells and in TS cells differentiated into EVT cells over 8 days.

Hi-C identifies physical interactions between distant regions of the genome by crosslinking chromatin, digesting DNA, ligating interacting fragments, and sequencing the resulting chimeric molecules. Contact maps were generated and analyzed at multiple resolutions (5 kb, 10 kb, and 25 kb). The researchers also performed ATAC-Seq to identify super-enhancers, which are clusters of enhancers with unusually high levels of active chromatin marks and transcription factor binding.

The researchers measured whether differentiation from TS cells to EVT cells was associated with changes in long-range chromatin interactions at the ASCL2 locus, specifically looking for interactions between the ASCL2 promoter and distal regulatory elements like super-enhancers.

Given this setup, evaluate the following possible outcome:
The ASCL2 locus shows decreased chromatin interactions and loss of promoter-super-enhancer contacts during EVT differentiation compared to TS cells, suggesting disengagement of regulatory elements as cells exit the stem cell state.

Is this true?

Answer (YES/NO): NO